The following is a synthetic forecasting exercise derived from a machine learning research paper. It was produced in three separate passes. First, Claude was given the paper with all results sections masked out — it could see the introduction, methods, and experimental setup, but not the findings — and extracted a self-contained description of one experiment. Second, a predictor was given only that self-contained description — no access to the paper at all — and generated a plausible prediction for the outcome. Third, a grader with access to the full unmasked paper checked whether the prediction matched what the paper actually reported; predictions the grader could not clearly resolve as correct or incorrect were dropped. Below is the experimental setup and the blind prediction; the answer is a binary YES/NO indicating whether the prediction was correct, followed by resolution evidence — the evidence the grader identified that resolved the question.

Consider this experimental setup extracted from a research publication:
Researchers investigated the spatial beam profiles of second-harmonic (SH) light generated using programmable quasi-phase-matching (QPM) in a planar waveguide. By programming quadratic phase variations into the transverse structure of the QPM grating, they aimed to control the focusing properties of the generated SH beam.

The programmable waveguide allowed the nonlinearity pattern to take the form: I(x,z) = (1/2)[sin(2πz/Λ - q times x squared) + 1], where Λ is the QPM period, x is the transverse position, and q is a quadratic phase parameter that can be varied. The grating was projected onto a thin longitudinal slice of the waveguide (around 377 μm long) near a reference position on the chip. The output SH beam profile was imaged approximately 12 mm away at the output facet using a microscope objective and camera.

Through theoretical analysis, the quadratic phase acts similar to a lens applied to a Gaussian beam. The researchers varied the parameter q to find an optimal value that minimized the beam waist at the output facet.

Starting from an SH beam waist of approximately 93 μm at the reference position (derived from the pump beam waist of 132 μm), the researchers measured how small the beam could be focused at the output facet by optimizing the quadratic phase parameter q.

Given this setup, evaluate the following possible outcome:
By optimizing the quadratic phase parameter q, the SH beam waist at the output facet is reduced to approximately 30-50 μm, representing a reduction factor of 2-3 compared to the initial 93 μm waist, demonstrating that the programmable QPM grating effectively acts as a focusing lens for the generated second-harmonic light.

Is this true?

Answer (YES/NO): NO